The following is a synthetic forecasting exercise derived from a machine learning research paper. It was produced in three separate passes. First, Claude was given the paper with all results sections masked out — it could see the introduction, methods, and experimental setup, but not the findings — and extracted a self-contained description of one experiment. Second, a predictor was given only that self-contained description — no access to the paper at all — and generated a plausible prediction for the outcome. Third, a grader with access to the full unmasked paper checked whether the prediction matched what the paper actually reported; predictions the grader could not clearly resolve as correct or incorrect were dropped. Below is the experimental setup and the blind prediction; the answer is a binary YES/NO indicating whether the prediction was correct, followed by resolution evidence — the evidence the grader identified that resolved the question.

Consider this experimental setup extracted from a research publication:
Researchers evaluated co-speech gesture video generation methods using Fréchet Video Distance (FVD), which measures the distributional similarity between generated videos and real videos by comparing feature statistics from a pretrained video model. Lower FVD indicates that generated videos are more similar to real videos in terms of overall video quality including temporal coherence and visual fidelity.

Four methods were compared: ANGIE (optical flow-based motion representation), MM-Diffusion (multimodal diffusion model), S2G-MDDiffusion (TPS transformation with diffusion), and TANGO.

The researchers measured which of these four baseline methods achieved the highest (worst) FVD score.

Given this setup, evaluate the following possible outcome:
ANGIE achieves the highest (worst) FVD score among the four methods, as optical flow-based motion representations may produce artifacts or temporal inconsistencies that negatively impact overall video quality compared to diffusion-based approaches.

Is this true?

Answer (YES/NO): NO